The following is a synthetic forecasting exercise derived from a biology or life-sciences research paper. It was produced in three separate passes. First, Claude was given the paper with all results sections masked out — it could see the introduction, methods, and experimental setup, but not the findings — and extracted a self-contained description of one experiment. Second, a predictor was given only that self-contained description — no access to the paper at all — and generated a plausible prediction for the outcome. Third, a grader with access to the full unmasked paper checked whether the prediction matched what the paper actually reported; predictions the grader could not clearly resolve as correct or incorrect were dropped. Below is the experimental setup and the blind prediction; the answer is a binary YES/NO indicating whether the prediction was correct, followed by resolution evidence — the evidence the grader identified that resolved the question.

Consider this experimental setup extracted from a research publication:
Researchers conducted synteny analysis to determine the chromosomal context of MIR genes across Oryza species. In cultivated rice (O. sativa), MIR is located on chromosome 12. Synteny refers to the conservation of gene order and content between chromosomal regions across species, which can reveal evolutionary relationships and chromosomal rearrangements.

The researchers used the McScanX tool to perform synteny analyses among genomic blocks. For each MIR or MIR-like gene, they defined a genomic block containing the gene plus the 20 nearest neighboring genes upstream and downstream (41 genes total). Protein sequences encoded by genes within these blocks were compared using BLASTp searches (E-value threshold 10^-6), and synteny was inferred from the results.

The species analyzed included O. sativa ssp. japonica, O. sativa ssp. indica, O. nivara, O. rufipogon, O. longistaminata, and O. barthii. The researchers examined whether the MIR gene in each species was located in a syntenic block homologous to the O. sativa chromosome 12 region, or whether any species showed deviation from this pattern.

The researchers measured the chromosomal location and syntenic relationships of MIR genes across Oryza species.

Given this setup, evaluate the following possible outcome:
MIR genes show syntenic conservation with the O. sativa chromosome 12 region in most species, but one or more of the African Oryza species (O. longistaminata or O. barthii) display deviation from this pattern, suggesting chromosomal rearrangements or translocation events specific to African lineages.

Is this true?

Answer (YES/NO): YES